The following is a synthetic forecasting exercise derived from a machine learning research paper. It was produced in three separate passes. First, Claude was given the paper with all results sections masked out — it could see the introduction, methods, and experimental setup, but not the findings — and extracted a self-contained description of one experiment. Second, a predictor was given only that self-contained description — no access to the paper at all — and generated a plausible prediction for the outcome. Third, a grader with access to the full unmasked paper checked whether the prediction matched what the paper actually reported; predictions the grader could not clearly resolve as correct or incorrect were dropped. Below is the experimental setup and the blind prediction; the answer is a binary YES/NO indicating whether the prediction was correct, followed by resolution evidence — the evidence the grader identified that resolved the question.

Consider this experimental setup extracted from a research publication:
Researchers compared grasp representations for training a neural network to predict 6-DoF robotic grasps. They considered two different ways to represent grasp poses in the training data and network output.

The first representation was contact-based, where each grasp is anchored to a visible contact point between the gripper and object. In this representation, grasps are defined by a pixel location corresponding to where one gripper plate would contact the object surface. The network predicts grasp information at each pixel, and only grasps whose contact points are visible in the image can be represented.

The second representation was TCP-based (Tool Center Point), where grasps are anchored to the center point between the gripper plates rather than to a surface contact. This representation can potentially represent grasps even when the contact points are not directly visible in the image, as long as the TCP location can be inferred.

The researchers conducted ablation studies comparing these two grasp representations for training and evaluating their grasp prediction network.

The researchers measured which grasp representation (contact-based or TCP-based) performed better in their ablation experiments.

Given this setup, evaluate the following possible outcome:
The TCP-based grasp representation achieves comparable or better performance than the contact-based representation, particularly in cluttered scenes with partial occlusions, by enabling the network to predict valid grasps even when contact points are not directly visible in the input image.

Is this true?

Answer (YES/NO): NO